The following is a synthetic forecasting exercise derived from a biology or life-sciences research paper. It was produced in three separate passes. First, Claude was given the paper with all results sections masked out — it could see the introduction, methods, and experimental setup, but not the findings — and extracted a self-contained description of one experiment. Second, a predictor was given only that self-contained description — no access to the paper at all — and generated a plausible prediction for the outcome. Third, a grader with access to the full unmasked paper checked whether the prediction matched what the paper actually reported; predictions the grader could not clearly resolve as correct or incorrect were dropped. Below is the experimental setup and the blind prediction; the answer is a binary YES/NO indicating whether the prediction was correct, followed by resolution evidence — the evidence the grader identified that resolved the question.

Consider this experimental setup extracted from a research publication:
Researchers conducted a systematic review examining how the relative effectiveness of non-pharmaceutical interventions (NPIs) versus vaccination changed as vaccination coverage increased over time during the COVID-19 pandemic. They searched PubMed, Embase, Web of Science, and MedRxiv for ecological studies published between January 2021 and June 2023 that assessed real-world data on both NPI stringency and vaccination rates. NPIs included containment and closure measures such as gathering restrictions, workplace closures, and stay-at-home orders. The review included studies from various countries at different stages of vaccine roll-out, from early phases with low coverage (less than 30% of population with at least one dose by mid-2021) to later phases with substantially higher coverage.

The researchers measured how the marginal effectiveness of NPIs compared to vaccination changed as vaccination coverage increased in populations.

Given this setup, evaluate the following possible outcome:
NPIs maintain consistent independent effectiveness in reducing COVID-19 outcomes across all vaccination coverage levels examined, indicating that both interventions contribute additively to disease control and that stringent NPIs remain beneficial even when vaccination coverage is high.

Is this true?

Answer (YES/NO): NO